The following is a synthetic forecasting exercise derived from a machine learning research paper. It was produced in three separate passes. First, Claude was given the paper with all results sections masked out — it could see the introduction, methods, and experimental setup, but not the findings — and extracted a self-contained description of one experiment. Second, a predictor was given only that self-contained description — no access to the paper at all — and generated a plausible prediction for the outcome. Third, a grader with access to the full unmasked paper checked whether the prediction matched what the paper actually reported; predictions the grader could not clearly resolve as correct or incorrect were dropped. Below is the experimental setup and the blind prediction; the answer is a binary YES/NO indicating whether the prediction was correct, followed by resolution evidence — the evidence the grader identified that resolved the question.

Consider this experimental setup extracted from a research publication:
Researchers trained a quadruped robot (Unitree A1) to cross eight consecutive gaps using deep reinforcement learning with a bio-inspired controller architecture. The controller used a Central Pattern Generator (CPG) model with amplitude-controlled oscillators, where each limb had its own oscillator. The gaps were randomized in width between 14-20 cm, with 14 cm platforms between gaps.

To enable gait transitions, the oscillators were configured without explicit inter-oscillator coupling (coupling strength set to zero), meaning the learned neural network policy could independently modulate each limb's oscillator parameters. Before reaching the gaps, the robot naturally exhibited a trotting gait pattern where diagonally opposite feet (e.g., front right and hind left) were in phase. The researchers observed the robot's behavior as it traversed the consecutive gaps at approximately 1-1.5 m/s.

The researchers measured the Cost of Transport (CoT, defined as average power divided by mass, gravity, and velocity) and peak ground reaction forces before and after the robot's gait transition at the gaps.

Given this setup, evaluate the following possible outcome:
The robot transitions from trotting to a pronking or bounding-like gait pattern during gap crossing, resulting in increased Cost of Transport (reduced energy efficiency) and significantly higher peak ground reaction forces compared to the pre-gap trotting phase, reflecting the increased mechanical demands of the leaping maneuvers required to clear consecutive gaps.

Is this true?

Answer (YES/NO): YES